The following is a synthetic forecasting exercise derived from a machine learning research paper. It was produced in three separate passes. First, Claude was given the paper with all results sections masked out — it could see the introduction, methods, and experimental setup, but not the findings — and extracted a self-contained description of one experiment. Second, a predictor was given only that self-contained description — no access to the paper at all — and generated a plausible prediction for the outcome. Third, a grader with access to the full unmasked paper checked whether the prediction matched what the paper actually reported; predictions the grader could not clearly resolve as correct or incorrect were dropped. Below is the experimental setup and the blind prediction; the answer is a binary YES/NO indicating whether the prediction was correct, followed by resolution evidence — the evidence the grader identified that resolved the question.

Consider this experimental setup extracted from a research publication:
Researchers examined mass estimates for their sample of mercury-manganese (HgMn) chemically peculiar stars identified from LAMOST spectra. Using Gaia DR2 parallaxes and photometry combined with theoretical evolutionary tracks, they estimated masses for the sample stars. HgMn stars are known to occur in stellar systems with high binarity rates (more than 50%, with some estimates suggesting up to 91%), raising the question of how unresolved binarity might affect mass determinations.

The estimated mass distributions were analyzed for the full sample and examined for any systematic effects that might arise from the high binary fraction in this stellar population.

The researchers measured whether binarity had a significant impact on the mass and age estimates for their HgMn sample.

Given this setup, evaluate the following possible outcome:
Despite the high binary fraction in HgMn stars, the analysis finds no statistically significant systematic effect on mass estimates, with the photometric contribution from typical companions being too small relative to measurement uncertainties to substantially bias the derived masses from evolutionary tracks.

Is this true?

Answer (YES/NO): NO